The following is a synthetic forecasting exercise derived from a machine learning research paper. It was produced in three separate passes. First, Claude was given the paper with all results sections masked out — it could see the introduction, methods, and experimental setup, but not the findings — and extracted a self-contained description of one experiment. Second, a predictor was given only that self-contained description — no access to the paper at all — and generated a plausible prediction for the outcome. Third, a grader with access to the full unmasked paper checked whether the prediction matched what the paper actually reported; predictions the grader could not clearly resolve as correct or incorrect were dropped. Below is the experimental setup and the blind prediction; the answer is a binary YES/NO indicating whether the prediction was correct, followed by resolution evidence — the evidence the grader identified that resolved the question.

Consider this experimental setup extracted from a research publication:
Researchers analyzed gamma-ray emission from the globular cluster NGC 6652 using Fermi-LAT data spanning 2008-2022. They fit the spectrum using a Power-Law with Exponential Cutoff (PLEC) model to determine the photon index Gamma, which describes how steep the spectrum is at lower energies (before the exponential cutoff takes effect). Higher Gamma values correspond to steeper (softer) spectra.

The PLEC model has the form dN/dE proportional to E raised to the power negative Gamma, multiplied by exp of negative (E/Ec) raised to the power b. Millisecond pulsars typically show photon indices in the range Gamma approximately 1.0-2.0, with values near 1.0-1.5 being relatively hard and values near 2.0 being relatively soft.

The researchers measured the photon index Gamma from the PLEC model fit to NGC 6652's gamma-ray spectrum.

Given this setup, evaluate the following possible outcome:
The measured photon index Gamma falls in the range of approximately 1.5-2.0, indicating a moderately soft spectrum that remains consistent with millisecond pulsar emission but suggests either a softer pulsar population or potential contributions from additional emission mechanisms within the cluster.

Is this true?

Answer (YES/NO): YES